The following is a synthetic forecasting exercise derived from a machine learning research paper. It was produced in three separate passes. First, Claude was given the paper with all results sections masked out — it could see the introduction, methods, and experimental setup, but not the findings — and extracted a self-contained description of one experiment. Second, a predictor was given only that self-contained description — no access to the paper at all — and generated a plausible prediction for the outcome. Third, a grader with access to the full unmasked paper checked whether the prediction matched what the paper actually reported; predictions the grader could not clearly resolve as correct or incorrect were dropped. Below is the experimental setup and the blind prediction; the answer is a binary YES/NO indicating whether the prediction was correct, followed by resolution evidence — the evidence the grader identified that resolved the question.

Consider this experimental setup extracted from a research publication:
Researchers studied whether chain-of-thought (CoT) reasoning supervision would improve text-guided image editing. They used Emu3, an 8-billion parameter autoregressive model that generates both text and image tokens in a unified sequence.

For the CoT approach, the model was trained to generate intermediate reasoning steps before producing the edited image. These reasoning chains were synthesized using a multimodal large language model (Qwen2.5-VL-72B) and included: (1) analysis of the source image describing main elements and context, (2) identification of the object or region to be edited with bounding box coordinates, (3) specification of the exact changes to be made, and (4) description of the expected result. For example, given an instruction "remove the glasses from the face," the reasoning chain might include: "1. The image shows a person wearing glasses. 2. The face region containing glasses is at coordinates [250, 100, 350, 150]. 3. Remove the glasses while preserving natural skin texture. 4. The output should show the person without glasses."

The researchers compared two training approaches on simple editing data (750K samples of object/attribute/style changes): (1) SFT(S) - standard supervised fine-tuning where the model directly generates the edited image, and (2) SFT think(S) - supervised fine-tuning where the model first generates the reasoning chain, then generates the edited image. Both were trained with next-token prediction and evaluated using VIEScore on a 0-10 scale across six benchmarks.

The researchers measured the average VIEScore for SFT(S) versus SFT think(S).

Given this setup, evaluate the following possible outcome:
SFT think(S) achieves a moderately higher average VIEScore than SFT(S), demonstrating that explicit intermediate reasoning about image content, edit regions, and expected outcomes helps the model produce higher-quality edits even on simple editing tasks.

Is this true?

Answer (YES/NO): NO